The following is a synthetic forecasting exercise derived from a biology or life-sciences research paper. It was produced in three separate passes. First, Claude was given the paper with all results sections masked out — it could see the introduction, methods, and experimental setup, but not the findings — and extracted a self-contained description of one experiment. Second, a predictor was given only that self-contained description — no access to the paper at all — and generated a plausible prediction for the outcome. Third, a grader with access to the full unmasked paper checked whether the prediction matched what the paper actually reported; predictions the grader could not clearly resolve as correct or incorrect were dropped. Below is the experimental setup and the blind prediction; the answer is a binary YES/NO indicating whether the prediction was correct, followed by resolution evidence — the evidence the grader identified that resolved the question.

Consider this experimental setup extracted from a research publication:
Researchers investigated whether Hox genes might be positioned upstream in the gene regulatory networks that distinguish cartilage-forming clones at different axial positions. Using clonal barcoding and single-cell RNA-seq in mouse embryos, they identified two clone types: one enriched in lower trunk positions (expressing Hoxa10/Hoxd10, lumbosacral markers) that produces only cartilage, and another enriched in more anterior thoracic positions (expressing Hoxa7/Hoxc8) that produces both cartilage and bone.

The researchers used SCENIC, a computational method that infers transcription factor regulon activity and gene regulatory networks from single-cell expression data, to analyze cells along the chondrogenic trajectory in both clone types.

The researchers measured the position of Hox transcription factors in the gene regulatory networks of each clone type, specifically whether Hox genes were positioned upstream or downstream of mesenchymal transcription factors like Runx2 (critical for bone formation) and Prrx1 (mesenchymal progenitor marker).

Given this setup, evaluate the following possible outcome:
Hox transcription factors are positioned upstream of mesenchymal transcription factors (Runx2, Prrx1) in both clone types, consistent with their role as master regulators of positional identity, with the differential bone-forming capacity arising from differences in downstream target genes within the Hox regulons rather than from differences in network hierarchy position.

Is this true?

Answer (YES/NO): NO